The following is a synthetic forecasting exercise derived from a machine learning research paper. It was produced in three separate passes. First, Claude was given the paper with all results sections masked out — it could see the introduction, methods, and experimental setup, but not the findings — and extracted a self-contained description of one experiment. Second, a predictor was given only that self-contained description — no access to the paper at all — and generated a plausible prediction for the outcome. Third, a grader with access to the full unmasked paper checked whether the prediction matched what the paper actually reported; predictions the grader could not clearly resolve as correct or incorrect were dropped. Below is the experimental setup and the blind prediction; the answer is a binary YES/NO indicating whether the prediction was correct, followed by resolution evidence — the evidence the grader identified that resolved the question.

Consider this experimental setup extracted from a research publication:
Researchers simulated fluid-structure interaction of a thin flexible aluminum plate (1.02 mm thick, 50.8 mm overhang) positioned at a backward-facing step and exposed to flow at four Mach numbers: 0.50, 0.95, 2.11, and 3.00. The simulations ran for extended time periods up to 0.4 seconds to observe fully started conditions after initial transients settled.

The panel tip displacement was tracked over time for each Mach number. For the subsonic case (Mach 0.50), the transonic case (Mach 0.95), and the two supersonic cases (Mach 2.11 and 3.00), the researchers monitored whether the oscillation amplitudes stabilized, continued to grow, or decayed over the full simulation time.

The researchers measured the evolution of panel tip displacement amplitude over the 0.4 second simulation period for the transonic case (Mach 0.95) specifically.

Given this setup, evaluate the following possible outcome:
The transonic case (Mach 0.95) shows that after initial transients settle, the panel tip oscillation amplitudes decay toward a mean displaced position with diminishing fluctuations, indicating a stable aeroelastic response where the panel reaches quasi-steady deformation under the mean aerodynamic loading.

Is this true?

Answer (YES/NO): NO